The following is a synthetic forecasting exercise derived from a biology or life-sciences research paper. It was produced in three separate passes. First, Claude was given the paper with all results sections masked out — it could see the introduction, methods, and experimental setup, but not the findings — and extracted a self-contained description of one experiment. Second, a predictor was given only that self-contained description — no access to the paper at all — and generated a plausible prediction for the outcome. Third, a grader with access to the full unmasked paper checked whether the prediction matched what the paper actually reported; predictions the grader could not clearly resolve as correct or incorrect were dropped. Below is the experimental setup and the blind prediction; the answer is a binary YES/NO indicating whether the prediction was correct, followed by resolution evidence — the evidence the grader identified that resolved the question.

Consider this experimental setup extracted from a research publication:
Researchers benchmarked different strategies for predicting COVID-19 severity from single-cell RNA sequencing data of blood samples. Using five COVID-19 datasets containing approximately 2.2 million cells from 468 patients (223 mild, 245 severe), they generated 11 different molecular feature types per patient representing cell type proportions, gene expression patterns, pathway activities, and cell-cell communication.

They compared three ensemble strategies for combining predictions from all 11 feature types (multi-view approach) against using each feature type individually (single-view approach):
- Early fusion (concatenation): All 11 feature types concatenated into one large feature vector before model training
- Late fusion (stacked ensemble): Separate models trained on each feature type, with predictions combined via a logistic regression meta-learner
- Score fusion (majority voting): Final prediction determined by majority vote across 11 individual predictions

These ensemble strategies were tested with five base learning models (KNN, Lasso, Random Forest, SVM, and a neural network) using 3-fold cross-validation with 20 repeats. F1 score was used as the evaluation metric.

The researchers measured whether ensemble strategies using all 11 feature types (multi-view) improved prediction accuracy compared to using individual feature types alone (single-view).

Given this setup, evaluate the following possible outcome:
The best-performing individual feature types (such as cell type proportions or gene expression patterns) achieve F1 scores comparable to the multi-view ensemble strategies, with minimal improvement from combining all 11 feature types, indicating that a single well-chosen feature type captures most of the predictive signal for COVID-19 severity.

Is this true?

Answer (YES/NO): NO